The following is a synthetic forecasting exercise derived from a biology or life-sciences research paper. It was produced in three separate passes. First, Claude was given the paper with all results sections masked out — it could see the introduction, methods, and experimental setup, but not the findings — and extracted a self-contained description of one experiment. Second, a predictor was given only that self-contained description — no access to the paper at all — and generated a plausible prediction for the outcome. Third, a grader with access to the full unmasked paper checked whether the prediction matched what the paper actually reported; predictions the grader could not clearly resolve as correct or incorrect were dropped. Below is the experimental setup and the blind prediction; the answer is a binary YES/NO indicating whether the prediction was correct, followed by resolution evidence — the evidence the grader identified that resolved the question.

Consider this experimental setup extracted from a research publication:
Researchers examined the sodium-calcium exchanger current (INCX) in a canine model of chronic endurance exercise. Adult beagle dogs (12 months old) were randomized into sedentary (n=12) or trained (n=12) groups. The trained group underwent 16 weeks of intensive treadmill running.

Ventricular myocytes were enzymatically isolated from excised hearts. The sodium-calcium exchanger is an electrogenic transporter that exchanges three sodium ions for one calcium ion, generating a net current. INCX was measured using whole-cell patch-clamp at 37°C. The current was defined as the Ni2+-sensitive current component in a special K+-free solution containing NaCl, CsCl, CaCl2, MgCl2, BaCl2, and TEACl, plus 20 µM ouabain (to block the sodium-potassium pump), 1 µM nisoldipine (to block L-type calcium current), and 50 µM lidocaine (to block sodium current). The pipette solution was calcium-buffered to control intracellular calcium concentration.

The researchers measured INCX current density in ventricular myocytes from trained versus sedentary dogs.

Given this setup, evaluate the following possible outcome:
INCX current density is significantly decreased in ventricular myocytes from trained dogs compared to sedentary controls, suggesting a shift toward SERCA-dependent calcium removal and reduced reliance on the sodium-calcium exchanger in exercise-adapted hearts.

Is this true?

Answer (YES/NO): NO